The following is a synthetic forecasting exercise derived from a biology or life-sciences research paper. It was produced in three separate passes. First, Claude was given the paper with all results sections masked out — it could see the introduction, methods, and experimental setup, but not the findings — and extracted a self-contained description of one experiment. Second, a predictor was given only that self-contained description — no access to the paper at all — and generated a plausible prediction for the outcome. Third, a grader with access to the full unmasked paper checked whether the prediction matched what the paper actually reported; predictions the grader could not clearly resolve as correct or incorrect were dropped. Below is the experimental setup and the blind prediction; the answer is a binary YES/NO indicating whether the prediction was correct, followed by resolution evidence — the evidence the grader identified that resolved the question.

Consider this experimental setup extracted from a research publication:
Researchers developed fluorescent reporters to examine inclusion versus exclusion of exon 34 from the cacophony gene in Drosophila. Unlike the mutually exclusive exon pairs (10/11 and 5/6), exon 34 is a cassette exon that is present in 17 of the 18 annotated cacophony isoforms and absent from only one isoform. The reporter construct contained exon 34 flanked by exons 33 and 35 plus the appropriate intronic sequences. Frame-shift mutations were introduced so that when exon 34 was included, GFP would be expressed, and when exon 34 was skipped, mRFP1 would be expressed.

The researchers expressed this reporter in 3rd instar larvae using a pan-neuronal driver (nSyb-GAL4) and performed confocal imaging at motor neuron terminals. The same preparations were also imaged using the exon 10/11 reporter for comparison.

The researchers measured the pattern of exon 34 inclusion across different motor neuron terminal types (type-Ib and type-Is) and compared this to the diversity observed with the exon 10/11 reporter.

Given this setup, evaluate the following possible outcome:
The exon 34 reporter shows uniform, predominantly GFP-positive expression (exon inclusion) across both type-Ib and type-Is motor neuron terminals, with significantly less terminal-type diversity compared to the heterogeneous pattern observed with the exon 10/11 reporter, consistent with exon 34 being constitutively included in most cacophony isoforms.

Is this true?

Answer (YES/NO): NO